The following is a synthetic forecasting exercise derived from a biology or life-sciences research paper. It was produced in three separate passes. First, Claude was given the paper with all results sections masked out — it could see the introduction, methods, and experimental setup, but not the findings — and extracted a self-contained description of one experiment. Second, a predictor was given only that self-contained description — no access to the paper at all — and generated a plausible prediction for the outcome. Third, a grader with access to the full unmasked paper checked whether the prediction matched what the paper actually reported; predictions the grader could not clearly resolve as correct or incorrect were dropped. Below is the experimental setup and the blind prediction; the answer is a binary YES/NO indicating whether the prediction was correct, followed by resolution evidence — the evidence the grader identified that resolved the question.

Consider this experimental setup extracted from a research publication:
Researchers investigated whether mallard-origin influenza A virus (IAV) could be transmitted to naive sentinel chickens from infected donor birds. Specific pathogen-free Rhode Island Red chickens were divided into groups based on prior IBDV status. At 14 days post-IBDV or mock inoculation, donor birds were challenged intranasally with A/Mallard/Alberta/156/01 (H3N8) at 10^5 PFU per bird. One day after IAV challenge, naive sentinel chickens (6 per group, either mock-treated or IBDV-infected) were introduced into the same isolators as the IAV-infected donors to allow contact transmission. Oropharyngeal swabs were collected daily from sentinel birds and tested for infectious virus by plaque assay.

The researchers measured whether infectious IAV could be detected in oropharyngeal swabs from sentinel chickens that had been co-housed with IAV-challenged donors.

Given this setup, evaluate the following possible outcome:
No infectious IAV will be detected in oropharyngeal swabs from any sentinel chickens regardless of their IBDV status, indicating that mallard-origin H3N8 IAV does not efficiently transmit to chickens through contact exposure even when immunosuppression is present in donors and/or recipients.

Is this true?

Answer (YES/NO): YES